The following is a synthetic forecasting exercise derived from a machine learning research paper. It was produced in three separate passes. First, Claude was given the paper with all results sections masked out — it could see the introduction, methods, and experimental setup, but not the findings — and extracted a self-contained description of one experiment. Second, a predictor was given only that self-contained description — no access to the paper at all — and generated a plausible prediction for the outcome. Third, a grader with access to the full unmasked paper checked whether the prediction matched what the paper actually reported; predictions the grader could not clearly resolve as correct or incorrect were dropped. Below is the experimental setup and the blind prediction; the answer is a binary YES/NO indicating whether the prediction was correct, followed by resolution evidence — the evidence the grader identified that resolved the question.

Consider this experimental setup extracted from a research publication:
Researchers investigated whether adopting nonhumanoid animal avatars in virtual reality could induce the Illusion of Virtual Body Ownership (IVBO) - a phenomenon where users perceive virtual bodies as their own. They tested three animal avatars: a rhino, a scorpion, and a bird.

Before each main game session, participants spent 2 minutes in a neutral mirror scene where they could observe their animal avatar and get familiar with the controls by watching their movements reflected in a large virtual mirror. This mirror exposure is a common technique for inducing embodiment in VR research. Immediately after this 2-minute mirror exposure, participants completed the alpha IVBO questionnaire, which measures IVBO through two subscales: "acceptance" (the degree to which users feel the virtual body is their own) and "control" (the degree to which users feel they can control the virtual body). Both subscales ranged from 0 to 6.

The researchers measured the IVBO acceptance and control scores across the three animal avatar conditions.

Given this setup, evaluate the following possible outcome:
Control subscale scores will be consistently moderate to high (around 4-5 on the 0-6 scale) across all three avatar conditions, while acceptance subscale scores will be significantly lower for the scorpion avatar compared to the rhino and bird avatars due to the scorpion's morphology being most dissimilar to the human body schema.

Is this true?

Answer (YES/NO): NO